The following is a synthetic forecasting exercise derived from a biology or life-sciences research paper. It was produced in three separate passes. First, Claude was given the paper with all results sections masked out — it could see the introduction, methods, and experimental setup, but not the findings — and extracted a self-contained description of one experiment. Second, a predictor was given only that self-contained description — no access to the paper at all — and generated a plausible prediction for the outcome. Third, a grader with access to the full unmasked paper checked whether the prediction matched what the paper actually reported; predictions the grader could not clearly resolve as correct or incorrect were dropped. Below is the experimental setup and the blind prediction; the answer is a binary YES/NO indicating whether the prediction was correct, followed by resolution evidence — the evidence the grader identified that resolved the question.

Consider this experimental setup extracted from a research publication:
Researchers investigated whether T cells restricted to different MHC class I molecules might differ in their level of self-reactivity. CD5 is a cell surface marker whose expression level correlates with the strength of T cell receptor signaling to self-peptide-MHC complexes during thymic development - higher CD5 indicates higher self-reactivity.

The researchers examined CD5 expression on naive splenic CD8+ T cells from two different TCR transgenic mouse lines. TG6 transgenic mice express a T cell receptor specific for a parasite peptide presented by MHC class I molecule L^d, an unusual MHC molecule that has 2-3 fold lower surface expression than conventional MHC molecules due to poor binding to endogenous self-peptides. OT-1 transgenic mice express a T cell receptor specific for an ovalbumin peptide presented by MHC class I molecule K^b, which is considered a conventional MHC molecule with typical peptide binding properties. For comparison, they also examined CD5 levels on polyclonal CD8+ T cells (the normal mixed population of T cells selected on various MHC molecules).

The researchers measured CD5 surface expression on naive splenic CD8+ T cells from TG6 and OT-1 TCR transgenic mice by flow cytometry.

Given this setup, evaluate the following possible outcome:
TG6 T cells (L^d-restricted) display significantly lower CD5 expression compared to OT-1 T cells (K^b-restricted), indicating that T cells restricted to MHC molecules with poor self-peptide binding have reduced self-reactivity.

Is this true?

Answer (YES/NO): YES